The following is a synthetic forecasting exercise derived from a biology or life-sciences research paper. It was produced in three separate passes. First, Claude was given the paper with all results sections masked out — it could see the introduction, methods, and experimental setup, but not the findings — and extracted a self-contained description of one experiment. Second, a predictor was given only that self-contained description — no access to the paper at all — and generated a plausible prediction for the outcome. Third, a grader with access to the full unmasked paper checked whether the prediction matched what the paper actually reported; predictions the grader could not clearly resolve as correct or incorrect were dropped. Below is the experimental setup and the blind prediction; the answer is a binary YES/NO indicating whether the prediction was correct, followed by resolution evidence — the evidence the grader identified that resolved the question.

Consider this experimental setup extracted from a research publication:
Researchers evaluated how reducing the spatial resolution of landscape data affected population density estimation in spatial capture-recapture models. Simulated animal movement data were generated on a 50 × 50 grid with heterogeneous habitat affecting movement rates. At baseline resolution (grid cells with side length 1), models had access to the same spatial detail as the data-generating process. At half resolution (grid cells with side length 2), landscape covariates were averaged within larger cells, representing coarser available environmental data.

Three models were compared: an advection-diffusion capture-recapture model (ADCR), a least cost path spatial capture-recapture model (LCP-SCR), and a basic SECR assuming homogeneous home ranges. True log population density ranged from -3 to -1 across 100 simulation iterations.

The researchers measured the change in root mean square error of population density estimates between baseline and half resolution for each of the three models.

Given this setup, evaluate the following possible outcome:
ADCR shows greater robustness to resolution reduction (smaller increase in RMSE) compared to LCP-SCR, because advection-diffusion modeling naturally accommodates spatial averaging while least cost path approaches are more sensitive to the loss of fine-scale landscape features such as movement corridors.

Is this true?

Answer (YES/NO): NO